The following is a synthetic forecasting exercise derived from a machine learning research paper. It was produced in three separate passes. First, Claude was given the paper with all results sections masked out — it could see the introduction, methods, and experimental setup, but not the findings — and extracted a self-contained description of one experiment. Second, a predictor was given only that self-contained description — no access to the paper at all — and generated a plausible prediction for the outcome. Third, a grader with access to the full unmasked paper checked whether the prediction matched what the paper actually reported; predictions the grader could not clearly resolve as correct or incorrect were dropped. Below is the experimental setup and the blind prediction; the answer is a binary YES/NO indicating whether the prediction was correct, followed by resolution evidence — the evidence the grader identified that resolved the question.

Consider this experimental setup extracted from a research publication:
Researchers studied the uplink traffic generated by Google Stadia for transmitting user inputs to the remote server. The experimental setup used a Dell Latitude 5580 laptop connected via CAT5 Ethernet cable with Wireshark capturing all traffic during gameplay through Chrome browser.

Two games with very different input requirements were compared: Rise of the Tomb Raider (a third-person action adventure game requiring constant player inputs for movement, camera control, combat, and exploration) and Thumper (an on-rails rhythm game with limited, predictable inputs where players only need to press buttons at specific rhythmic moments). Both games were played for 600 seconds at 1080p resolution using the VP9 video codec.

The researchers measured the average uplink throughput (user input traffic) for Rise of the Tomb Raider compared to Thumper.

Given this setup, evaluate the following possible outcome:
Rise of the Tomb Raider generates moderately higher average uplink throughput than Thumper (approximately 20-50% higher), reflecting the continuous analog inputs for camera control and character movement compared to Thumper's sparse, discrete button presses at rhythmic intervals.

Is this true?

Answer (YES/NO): YES